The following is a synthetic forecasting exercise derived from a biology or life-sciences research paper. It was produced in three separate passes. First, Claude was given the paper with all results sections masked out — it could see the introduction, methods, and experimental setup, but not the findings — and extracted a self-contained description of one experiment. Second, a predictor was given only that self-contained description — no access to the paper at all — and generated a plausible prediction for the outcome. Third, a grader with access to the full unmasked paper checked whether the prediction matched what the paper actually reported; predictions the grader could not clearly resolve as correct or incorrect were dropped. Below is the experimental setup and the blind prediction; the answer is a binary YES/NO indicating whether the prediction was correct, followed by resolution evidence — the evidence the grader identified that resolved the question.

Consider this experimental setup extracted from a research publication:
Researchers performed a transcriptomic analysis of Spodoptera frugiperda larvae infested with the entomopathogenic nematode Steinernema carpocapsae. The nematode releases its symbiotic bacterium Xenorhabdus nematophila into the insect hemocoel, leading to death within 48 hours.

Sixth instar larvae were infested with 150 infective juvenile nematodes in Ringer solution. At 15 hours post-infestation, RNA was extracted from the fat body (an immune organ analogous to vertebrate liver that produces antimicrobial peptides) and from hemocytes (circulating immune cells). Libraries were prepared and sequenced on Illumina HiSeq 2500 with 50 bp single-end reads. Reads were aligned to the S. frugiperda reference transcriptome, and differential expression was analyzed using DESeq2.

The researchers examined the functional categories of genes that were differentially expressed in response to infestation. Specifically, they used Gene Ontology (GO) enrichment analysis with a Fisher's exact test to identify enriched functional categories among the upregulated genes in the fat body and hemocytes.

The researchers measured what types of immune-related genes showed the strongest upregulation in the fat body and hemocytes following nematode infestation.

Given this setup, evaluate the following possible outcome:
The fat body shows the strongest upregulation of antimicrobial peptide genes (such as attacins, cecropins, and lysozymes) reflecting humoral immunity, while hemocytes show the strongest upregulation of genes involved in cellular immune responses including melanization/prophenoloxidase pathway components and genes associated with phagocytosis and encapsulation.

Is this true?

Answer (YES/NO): NO